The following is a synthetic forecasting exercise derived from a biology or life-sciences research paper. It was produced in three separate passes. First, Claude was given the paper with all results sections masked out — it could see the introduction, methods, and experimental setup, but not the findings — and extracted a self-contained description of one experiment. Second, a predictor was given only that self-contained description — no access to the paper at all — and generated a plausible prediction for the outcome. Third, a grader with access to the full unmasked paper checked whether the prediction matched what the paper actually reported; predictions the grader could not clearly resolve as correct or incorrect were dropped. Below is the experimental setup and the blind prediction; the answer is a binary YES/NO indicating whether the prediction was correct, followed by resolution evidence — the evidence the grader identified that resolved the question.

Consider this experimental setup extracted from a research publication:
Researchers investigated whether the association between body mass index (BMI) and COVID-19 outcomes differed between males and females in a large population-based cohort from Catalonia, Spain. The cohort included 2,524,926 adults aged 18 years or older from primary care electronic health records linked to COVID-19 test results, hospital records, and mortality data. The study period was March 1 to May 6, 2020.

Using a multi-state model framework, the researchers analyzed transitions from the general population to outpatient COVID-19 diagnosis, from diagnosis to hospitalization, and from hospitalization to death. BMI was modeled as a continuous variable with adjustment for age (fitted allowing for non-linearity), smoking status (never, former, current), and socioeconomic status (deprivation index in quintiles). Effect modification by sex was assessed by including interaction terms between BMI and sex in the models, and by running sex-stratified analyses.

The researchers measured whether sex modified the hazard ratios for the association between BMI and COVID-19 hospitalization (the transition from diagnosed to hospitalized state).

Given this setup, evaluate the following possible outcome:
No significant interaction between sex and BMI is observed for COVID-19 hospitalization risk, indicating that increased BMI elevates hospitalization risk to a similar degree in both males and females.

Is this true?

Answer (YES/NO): YES